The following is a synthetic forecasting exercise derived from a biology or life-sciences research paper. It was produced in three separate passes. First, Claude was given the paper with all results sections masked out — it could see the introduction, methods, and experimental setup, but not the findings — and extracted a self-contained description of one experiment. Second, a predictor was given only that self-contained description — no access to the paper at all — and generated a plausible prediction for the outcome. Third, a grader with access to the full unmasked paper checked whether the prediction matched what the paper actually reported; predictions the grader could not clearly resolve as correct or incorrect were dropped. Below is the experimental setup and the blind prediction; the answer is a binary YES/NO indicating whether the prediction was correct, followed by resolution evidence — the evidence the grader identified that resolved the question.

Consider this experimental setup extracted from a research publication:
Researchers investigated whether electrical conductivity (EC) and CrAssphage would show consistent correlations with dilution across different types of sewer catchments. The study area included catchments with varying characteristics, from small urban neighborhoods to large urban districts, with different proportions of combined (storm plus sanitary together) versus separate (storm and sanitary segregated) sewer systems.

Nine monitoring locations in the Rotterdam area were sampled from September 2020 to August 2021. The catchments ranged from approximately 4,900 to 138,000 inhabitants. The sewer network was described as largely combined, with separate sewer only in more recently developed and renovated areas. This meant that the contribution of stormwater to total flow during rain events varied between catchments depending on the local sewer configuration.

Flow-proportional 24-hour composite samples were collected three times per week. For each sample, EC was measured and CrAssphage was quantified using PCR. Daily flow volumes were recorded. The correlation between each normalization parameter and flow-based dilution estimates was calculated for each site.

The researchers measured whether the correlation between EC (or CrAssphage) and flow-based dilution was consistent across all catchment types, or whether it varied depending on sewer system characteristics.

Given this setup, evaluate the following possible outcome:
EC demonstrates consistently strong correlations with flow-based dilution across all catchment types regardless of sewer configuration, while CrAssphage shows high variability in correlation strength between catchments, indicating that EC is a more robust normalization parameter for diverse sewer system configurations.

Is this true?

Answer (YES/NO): NO